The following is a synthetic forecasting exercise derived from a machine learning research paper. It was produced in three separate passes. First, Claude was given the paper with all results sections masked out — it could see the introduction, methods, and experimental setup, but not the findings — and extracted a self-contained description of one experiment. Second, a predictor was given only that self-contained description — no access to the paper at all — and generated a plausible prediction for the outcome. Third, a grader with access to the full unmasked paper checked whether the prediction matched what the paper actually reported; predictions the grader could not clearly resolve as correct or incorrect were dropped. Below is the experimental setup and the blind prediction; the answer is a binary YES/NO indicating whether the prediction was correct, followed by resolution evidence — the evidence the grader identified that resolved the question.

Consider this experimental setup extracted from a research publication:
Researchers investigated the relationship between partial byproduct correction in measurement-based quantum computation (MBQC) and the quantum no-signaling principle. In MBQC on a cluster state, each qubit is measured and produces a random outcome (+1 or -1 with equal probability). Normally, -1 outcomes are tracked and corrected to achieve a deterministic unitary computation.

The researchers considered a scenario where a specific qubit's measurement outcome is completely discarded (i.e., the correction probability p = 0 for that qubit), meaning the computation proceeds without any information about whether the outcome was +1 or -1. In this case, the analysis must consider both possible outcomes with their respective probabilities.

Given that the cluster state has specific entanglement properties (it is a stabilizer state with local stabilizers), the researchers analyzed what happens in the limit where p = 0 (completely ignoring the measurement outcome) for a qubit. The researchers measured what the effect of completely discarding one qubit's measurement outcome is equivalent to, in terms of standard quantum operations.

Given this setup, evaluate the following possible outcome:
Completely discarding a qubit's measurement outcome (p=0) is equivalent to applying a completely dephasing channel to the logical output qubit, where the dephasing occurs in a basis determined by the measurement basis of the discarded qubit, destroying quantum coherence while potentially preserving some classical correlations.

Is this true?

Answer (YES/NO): NO